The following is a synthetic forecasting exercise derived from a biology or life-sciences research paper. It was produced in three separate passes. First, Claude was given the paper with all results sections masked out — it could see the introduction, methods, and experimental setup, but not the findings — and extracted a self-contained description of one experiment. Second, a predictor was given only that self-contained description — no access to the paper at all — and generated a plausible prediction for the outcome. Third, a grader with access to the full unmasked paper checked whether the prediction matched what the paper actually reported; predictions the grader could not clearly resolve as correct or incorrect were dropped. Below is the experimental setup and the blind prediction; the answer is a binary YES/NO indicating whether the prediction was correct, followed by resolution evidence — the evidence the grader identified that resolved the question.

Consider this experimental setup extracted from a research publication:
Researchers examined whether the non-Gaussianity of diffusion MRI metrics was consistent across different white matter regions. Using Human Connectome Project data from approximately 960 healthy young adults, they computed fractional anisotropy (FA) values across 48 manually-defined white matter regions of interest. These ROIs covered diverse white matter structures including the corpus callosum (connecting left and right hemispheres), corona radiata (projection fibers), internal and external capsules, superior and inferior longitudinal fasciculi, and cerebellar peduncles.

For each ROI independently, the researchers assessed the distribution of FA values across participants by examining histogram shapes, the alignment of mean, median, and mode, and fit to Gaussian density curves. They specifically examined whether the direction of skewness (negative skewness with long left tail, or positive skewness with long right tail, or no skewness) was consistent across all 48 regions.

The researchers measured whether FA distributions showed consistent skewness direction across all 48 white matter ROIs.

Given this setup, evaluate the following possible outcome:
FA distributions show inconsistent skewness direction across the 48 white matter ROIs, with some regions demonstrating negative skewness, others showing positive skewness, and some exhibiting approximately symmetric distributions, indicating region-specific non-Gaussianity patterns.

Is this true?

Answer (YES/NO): NO